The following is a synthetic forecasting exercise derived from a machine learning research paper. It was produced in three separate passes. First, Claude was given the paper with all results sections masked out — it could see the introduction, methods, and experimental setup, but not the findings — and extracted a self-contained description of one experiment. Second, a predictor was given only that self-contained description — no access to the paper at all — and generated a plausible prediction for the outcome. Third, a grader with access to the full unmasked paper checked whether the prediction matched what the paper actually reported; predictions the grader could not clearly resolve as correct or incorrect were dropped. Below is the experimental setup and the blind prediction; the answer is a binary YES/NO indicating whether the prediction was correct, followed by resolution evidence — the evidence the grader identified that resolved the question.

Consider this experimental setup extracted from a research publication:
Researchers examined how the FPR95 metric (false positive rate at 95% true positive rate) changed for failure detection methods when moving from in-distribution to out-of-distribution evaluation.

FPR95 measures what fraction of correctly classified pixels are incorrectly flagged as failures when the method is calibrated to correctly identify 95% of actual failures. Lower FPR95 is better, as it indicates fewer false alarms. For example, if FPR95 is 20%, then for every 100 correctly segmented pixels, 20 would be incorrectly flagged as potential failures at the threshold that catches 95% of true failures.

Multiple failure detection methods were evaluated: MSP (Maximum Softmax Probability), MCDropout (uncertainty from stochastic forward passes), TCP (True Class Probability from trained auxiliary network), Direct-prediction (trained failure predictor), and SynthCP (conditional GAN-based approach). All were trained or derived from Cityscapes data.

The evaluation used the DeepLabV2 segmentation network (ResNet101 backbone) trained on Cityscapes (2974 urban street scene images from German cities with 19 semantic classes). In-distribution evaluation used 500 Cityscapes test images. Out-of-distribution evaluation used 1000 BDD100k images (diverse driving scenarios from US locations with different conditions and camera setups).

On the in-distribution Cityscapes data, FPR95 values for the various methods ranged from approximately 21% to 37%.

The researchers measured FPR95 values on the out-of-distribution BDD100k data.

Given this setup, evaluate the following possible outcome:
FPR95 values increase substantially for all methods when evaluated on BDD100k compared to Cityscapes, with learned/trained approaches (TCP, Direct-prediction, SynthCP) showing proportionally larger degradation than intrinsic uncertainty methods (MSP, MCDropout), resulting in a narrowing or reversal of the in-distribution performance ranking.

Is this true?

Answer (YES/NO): NO